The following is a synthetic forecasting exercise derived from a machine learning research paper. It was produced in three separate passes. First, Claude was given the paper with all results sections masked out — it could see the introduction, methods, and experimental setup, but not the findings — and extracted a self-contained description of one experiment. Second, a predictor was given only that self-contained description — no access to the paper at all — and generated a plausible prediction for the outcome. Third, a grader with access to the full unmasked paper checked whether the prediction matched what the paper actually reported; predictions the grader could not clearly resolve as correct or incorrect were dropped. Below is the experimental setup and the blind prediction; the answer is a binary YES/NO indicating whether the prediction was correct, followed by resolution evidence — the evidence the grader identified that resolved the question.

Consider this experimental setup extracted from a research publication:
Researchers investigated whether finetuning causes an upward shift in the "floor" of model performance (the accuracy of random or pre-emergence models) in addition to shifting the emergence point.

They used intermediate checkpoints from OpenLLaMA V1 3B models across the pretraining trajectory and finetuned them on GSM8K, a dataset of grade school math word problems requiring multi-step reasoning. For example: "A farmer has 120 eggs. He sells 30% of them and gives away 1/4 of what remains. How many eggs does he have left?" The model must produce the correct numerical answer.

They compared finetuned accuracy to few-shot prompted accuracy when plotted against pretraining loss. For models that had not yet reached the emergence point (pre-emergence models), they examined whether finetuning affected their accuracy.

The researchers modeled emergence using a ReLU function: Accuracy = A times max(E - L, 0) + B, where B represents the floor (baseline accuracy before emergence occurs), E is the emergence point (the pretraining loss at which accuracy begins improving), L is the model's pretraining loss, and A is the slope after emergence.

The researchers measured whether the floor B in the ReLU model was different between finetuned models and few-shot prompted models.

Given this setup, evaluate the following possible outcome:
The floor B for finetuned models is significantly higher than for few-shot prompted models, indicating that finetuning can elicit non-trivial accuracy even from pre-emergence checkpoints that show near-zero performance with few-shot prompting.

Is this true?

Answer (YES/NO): NO